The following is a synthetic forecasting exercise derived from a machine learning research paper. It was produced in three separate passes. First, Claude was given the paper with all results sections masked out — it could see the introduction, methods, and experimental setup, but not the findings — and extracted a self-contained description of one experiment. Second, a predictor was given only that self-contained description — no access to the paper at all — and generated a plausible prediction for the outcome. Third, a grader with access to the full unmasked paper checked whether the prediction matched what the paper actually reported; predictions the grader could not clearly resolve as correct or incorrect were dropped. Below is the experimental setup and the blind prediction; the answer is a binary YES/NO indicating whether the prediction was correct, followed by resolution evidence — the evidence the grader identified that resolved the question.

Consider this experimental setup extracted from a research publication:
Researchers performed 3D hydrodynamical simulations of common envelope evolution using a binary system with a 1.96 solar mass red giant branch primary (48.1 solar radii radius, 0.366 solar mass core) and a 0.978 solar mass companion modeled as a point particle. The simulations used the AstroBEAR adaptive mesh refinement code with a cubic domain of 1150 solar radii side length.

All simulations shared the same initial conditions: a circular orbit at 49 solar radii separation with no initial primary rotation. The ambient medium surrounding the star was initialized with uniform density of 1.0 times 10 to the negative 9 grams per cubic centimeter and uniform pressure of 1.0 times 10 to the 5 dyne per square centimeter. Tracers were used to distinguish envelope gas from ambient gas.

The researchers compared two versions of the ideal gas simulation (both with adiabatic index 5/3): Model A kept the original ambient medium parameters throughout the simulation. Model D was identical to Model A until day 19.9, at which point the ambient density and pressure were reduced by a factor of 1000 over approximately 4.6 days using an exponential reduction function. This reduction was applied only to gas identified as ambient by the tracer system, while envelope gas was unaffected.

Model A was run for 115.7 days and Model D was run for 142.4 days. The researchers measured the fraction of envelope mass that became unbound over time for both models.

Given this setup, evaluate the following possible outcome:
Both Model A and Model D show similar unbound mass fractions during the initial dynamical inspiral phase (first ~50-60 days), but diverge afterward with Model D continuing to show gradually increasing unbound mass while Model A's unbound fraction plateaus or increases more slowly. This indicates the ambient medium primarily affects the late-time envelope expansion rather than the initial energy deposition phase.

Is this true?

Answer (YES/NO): NO